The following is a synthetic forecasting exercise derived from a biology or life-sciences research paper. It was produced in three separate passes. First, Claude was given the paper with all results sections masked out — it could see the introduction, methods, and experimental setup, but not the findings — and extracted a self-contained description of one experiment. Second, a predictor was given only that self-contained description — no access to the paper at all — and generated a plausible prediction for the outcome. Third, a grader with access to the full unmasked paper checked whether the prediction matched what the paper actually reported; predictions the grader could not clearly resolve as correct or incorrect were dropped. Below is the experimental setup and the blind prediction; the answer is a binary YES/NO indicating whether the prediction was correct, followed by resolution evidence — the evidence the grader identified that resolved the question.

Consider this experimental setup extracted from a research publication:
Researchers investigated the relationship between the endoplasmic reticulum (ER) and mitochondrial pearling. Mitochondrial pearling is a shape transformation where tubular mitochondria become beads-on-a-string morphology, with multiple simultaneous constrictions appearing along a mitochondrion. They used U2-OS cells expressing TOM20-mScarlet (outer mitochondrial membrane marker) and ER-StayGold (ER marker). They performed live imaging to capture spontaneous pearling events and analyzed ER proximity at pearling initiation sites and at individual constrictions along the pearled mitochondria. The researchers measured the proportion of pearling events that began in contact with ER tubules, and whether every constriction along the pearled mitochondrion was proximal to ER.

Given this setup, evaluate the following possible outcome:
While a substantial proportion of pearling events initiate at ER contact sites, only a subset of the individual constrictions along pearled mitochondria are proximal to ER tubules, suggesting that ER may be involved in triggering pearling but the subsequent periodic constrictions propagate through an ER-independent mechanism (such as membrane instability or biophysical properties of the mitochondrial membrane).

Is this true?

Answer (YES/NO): YES